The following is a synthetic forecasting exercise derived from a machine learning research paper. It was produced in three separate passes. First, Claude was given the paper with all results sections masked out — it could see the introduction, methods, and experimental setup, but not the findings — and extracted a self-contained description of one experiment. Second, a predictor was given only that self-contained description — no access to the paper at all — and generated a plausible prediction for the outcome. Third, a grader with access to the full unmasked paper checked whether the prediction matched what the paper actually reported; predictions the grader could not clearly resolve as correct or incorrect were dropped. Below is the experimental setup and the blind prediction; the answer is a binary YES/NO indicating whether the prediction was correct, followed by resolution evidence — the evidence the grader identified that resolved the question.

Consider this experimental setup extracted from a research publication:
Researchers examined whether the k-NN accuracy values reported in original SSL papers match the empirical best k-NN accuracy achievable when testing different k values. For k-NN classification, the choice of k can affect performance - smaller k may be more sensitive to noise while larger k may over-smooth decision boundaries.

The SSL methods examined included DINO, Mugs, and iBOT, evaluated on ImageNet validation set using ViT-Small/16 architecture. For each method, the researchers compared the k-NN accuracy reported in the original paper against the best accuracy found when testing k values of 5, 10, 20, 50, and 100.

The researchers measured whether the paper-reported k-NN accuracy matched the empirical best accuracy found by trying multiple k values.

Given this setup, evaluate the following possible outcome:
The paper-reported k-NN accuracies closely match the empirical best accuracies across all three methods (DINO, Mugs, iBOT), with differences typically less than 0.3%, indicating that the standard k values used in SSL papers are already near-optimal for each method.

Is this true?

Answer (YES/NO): YES